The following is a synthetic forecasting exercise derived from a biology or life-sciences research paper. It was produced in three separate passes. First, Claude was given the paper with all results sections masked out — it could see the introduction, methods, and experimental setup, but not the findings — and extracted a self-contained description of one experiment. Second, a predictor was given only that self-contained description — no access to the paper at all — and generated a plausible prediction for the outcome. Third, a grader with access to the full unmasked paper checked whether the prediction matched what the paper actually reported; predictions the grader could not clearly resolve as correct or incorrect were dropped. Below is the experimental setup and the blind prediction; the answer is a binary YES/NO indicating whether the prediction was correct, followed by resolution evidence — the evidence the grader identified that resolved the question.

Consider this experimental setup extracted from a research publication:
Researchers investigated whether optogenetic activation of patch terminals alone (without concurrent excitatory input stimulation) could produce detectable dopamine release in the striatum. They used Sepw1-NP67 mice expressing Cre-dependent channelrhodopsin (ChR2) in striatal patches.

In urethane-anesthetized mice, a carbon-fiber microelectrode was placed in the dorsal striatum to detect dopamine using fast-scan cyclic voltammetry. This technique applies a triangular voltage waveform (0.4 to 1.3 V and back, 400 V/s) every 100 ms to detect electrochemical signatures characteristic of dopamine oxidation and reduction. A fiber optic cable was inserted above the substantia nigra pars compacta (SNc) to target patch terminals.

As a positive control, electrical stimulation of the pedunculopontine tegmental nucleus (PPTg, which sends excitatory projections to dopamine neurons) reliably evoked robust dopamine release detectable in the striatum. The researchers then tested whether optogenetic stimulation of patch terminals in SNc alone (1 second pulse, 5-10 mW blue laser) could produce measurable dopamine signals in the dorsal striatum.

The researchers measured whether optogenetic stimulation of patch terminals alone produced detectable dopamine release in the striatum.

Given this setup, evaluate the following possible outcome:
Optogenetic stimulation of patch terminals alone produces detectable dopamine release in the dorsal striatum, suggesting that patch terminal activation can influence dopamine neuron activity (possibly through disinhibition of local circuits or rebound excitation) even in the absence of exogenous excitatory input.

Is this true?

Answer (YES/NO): NO